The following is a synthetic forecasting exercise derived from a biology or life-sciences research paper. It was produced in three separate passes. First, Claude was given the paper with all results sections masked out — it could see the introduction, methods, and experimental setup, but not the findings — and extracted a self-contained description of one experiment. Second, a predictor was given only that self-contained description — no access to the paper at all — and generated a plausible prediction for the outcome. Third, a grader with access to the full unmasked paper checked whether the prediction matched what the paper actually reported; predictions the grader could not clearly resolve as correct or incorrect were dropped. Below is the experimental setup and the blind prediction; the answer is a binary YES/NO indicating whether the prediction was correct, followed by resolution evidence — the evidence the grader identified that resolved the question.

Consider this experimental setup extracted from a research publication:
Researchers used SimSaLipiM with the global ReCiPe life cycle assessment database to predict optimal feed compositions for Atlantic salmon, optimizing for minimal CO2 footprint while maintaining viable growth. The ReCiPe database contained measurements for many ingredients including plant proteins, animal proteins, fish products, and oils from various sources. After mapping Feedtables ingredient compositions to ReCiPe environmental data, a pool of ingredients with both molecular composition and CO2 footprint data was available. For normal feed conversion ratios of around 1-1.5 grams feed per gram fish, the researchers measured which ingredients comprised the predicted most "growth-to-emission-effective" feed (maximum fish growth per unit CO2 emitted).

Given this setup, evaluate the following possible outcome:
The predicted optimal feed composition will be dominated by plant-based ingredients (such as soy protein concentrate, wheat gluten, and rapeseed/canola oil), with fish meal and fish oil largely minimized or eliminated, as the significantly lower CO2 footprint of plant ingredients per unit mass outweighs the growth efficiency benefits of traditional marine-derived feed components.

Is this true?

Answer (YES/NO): NO